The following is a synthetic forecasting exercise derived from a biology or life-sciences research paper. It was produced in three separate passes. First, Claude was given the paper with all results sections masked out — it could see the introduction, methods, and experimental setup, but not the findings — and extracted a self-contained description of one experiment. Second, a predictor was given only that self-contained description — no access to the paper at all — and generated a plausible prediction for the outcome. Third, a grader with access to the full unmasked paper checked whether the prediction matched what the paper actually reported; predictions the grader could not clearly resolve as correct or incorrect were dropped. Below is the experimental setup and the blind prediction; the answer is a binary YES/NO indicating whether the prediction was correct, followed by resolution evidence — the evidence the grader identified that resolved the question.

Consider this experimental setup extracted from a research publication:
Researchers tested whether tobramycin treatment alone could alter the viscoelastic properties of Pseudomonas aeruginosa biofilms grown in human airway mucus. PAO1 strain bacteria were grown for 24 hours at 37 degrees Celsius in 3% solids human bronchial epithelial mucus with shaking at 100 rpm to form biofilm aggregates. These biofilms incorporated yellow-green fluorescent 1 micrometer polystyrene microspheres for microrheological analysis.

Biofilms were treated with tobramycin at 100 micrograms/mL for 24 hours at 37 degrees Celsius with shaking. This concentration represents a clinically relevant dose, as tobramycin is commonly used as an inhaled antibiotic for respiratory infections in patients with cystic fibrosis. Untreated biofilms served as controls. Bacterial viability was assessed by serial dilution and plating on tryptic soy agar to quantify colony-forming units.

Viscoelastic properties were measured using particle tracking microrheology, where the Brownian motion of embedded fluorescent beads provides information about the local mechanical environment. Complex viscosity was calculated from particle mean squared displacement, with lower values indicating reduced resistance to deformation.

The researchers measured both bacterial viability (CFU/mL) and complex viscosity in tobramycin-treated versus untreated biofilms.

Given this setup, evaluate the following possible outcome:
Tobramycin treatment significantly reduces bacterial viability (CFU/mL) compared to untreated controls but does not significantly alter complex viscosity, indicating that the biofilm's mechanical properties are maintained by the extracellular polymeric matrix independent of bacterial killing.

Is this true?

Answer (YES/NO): YES